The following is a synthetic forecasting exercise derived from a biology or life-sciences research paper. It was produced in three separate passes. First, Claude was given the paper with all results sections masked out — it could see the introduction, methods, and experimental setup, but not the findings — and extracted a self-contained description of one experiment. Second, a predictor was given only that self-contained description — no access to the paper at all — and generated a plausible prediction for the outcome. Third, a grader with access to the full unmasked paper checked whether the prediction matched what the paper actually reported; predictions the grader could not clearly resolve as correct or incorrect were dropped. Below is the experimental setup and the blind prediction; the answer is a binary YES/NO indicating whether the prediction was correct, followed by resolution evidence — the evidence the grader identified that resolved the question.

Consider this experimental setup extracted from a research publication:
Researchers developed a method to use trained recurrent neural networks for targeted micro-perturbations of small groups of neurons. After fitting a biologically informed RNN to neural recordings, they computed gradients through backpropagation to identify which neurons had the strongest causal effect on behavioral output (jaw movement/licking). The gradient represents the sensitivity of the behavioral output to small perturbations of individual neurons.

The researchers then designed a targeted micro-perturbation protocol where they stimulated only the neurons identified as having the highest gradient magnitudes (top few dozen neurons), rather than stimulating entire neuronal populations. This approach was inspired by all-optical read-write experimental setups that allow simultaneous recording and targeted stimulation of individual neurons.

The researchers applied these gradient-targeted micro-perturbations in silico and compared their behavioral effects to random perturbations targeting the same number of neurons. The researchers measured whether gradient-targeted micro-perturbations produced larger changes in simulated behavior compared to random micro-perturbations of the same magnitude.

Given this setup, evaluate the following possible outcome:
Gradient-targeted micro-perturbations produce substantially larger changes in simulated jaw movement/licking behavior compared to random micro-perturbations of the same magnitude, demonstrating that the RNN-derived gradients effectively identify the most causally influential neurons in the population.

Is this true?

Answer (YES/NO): YES